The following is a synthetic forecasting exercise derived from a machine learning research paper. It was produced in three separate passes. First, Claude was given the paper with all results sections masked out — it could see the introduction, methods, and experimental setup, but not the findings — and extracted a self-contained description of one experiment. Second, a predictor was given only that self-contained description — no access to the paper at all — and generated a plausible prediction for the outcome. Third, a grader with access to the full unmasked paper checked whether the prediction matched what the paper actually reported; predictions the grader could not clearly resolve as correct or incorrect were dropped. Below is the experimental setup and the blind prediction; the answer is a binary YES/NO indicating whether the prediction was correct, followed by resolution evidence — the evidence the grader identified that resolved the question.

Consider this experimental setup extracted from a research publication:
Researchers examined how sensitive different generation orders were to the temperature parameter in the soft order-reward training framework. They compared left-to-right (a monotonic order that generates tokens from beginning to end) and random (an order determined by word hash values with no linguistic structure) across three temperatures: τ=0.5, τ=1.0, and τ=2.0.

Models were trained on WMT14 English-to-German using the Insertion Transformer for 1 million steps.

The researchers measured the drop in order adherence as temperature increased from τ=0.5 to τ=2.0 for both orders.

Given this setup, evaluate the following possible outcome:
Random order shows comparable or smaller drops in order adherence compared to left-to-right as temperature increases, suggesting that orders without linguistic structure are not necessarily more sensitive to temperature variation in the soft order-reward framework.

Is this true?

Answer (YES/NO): YES